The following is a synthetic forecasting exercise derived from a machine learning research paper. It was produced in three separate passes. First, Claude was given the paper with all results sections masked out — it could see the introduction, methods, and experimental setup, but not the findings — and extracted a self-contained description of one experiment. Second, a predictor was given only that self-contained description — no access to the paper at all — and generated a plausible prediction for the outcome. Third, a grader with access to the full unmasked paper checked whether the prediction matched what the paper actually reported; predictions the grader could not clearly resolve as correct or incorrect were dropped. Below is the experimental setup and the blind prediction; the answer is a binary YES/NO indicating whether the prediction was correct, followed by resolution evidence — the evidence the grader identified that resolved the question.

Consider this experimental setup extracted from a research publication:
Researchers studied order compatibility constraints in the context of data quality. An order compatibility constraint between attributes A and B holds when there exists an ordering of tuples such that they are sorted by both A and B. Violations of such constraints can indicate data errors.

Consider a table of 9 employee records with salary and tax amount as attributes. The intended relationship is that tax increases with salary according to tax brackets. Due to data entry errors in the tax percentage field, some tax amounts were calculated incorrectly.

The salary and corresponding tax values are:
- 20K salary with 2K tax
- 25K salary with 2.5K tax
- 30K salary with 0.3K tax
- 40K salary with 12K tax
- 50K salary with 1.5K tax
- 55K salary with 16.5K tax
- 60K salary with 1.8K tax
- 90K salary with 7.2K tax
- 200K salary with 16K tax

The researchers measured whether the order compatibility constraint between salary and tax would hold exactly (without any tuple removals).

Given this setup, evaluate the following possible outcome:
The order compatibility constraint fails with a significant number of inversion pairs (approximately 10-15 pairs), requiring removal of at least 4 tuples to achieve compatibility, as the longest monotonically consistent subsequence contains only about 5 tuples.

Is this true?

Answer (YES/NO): YES